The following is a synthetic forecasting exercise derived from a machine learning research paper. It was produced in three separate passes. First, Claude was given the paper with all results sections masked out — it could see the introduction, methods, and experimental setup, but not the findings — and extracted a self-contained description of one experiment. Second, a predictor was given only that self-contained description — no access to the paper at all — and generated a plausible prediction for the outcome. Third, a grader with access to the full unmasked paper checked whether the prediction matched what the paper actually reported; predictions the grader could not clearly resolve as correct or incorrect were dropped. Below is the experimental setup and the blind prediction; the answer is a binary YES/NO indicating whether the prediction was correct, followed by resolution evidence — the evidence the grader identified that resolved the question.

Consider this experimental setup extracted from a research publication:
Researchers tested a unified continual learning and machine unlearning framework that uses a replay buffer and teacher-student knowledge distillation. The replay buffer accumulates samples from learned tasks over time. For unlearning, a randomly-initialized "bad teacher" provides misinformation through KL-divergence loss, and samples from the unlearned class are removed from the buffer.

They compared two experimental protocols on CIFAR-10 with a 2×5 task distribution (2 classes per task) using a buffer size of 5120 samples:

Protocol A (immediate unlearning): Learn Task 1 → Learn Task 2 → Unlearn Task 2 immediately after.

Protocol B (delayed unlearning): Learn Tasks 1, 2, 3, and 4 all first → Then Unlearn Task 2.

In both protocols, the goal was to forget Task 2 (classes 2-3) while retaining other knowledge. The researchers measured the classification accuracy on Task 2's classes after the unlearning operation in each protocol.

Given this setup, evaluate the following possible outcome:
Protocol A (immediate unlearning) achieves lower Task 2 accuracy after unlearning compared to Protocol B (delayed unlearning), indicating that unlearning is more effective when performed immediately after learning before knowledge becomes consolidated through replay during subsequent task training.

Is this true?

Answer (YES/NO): YES